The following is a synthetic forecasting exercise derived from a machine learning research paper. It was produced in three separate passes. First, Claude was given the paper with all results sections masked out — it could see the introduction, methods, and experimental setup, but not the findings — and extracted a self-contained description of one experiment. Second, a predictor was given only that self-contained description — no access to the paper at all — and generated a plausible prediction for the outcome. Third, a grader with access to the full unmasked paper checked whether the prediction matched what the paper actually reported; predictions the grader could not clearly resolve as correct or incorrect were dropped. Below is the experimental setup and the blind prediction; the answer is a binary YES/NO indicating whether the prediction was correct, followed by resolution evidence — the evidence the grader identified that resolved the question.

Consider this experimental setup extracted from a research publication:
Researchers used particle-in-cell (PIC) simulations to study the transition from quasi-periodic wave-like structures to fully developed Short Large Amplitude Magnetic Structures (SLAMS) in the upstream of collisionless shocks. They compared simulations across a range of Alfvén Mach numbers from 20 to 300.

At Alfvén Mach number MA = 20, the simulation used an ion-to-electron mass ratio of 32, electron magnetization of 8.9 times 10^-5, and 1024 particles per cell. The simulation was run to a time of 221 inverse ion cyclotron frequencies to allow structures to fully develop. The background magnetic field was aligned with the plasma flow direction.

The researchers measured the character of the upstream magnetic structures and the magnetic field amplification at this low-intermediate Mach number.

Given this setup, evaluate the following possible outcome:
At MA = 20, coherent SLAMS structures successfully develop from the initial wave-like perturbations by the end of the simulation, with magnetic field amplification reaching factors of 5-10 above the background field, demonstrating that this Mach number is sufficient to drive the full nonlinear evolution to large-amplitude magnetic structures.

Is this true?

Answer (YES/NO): NO